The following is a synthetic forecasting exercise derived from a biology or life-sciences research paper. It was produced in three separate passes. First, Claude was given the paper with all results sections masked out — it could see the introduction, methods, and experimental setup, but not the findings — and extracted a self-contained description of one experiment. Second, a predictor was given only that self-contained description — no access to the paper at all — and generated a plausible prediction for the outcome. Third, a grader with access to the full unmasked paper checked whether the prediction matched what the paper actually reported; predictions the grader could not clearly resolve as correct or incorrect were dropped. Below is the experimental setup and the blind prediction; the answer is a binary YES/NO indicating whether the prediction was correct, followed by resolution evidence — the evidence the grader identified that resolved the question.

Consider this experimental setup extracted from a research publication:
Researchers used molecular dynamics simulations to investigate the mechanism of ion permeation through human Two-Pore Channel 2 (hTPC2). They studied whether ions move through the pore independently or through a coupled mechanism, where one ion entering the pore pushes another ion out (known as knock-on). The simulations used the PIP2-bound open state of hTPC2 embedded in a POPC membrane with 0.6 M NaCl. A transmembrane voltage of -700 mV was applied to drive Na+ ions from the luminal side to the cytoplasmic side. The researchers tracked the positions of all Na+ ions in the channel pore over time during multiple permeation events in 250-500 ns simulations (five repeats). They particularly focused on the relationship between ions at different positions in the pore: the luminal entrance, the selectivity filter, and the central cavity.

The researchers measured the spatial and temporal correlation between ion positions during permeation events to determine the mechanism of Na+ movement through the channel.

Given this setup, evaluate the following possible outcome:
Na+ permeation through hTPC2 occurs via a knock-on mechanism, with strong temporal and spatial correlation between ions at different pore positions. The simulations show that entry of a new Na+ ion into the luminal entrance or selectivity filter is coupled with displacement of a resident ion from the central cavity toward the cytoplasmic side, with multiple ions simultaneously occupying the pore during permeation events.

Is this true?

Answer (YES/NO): YES